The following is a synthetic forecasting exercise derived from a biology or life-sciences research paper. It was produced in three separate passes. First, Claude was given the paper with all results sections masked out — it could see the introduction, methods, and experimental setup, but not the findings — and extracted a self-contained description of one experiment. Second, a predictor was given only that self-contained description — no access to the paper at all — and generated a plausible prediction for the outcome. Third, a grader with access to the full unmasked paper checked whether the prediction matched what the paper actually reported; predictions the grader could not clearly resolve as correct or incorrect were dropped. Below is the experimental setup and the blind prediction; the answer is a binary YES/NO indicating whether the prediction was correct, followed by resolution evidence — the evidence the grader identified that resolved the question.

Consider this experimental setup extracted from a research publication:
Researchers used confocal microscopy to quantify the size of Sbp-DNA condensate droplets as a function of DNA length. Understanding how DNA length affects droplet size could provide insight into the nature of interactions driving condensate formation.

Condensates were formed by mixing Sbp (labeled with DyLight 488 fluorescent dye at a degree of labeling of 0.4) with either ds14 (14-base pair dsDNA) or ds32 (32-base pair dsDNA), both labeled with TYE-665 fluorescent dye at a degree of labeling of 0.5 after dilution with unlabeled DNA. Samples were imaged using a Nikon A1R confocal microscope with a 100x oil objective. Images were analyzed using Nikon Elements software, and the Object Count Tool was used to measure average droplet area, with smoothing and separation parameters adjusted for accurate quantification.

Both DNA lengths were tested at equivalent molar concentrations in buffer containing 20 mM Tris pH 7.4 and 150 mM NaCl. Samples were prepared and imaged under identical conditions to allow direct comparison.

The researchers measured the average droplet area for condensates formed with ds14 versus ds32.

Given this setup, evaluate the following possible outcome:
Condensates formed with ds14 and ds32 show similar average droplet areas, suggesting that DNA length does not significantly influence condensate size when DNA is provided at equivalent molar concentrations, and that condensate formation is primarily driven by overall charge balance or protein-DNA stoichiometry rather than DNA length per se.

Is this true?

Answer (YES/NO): NO